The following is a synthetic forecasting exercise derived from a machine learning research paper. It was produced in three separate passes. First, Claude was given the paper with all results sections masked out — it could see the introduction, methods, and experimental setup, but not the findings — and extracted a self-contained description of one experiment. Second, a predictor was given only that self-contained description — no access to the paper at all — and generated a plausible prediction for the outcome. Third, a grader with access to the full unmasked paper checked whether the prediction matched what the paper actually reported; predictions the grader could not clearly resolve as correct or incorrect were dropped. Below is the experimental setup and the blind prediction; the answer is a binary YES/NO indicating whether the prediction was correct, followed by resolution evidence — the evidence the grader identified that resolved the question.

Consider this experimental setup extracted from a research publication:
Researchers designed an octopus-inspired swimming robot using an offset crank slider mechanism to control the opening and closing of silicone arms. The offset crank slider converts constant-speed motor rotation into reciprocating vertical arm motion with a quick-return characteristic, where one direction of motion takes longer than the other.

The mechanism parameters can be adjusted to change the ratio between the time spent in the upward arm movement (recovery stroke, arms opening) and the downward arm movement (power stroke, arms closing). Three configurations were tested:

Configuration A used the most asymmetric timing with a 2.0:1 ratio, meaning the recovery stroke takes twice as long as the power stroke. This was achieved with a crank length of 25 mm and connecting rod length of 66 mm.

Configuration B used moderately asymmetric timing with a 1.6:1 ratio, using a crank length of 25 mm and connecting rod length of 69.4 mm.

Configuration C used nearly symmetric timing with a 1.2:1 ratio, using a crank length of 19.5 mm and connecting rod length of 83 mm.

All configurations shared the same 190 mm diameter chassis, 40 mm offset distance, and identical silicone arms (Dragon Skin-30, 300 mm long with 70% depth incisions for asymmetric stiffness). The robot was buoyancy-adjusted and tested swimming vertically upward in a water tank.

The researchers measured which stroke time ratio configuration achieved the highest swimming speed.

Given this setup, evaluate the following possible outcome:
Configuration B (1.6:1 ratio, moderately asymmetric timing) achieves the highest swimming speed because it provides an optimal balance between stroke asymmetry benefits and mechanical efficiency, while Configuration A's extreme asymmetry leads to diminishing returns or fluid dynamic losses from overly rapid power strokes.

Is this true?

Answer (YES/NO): NO